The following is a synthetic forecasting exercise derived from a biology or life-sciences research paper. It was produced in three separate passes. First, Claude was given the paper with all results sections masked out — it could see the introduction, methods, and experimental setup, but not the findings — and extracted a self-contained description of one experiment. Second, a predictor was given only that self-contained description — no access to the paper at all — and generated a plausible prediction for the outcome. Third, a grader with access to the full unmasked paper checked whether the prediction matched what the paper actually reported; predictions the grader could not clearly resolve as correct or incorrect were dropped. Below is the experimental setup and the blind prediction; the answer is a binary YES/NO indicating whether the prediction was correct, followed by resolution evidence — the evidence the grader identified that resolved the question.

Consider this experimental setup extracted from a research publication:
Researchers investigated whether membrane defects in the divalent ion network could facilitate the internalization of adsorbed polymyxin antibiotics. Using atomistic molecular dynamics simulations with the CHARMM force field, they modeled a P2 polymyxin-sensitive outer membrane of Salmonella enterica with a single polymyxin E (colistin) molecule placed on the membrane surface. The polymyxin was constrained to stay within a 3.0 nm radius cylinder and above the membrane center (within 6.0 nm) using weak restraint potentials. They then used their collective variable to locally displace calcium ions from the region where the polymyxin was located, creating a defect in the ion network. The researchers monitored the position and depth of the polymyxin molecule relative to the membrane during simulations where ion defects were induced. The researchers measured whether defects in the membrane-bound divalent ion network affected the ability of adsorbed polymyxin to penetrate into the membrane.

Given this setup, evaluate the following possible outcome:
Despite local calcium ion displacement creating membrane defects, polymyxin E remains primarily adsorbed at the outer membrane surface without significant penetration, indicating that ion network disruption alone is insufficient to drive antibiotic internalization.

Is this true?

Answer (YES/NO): NO